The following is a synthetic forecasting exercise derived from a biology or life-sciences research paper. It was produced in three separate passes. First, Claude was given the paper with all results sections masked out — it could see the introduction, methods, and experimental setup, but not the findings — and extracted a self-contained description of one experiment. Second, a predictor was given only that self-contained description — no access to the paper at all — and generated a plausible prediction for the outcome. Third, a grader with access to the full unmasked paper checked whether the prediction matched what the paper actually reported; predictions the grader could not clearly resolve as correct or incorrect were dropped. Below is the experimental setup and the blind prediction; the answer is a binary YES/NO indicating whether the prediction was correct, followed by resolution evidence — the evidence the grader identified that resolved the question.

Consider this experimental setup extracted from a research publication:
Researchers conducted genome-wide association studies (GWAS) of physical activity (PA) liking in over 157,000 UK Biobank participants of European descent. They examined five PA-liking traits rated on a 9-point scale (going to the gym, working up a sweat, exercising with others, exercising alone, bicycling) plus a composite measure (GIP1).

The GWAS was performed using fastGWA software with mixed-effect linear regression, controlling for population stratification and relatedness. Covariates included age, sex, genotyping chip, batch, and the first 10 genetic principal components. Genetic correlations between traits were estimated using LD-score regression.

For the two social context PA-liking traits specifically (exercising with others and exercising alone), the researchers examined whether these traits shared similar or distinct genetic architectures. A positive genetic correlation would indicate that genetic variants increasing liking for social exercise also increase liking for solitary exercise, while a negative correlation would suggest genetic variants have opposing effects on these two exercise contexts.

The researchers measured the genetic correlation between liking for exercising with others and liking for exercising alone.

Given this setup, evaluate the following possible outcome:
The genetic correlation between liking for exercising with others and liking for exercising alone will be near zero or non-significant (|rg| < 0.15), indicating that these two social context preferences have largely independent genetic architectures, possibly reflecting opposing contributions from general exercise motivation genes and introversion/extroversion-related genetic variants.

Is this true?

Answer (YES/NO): NO